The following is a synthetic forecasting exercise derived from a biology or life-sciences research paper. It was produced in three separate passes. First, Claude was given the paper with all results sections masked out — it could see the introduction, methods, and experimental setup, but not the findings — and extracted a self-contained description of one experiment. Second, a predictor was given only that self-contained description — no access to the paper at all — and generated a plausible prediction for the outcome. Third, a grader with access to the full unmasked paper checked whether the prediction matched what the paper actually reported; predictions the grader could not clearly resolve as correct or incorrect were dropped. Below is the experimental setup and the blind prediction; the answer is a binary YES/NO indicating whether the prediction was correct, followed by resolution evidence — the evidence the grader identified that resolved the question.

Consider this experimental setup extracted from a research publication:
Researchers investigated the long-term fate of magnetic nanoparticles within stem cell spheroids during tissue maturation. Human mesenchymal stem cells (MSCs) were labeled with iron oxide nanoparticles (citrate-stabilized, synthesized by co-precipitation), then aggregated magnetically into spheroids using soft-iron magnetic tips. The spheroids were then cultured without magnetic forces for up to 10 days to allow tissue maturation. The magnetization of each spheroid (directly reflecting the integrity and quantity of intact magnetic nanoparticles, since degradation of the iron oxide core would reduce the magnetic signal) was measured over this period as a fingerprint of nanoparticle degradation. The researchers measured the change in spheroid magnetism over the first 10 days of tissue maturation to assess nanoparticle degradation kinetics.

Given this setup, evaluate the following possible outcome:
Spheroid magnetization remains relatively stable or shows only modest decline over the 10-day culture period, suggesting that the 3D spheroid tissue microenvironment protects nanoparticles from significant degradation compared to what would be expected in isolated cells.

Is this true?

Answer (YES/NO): NO